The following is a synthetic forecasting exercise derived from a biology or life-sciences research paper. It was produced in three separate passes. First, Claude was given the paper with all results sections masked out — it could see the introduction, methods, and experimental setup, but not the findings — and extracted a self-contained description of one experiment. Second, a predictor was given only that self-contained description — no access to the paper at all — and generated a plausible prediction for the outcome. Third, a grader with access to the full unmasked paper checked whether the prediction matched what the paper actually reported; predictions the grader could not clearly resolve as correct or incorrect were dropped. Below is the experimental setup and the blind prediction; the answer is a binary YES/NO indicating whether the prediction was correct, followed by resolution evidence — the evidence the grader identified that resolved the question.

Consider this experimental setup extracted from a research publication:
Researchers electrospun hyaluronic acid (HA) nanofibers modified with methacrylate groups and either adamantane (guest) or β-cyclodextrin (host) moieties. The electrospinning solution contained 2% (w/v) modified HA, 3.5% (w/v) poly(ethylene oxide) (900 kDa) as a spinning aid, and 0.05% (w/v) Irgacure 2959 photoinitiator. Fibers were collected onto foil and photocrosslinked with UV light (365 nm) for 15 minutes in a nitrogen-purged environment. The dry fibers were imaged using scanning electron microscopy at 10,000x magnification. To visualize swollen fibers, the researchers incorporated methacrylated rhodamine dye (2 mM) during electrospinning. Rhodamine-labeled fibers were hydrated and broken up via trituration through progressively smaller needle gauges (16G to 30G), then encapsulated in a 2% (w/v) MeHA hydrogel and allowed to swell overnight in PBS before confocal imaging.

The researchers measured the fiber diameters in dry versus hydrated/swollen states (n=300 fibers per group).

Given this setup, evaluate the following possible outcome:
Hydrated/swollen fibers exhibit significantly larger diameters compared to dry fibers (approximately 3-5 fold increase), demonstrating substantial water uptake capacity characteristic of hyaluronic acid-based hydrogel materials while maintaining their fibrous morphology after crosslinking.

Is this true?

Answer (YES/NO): NO